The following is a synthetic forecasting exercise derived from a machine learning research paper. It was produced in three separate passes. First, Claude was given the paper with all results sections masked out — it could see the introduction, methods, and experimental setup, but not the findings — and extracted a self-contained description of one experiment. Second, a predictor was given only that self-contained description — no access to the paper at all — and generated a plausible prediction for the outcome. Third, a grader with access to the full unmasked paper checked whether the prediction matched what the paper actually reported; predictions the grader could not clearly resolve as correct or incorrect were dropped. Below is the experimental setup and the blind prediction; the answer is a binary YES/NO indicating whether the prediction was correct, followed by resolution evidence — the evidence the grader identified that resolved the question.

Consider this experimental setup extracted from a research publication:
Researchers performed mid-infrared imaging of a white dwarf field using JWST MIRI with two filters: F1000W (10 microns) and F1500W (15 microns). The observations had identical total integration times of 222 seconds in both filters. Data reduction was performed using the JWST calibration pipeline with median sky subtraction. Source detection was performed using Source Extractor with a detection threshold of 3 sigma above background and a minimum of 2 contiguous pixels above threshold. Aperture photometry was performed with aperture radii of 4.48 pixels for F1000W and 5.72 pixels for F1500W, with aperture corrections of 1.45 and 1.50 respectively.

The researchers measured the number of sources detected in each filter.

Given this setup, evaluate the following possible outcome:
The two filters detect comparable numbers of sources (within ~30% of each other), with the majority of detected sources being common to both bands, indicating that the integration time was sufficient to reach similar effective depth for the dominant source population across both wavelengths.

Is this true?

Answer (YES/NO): NO